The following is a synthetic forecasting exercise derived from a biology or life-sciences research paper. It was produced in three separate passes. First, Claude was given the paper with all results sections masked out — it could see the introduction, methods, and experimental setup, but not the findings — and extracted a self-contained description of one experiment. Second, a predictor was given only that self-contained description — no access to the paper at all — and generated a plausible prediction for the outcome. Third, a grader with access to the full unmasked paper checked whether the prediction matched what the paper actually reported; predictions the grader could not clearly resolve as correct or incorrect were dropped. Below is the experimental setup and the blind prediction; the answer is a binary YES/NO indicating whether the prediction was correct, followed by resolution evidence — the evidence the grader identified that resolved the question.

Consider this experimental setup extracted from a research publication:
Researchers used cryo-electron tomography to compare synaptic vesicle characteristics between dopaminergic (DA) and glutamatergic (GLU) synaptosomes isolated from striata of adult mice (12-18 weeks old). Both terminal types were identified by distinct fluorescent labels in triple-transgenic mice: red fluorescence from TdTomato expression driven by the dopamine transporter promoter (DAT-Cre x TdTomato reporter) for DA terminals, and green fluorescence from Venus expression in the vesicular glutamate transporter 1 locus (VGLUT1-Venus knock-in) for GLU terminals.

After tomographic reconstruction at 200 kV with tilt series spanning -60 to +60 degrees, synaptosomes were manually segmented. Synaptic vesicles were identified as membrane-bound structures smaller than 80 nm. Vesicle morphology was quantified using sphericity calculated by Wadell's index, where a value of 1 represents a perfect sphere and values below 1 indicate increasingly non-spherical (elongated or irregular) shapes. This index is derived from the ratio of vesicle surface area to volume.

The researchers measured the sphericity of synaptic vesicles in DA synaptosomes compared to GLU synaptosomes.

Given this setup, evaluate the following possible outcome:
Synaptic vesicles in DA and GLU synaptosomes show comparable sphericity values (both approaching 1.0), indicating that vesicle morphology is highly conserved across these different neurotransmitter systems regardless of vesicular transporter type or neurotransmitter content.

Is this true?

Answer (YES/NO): NO